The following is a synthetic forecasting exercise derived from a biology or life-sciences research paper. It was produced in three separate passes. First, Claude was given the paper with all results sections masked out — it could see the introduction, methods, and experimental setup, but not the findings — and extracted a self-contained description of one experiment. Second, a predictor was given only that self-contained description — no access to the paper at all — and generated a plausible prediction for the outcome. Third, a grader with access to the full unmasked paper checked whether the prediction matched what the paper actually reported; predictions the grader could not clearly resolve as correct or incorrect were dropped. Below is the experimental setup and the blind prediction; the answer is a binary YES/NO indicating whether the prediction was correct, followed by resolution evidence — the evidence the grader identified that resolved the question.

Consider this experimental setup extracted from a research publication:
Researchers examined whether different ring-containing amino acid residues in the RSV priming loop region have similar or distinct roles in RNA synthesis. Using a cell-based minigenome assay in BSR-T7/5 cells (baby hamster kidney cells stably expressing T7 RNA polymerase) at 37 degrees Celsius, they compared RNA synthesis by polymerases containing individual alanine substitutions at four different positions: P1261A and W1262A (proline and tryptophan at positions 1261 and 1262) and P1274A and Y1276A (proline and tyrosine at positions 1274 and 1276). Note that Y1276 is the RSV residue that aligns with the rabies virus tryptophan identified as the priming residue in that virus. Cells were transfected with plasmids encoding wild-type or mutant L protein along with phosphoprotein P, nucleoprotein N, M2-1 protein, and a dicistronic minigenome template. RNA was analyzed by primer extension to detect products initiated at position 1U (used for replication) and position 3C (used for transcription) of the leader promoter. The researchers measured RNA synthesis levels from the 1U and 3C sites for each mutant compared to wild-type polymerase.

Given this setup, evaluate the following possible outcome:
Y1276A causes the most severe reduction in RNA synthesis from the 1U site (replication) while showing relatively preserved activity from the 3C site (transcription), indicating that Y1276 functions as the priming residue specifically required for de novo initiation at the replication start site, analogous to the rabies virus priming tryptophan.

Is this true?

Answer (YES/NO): NO